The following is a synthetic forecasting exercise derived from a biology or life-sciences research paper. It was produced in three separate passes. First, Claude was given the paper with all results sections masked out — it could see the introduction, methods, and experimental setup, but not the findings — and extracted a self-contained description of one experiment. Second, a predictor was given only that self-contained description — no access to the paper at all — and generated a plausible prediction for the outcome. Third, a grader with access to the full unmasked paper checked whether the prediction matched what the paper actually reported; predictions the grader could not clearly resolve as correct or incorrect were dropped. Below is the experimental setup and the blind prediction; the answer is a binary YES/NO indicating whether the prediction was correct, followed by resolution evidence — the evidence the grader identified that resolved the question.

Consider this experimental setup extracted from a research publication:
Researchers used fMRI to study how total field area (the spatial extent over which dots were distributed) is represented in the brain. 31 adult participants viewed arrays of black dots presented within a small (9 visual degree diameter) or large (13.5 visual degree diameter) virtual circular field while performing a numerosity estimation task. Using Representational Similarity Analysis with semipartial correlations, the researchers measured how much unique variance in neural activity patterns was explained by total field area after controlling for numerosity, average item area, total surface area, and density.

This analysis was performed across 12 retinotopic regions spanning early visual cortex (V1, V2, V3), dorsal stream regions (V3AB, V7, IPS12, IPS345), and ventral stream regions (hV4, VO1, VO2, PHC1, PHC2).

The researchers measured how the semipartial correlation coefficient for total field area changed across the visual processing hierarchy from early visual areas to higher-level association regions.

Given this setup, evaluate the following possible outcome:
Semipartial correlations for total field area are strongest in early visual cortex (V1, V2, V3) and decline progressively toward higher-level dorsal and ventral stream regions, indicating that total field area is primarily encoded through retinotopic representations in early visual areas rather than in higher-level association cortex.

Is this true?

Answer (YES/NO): YES